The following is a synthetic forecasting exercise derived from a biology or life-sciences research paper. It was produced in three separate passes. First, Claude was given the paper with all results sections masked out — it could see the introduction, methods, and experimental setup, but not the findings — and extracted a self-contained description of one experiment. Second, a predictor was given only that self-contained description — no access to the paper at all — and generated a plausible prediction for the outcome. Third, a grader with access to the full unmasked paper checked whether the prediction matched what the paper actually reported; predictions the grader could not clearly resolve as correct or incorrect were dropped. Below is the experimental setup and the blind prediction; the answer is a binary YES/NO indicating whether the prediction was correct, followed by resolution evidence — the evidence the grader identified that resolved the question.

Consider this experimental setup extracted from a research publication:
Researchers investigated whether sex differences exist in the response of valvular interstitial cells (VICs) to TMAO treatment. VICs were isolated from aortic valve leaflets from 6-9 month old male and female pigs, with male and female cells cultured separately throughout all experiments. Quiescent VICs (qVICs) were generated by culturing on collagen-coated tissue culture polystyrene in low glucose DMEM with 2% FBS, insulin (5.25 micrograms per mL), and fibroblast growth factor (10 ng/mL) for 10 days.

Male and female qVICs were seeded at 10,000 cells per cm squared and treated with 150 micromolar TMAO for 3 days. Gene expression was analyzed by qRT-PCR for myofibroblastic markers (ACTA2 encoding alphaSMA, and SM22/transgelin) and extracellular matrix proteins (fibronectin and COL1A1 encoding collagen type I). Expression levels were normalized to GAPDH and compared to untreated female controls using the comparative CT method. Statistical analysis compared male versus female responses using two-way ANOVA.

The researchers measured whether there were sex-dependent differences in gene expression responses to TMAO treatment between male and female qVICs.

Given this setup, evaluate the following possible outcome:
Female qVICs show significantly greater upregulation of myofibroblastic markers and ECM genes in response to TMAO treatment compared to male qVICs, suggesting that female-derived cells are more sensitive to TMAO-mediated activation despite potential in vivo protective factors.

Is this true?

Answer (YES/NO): NO